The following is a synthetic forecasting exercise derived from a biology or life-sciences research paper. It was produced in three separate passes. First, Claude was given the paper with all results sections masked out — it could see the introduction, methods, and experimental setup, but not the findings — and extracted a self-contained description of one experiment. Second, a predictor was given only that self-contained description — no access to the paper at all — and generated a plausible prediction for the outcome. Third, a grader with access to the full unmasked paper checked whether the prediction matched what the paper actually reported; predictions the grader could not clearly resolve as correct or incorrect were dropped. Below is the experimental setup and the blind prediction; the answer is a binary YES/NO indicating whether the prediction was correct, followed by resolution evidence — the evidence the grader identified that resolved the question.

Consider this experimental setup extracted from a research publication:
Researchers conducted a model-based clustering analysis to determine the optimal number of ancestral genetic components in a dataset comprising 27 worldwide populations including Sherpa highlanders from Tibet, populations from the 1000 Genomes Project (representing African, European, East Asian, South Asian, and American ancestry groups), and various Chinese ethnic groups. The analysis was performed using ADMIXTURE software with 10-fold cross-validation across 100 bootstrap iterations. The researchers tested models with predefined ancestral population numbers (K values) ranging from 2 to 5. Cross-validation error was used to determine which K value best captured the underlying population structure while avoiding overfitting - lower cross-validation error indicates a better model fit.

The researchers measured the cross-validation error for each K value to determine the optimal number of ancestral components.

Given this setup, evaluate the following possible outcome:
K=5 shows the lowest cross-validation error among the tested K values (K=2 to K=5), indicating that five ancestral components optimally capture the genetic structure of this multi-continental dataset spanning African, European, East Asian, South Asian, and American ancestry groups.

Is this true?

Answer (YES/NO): YES